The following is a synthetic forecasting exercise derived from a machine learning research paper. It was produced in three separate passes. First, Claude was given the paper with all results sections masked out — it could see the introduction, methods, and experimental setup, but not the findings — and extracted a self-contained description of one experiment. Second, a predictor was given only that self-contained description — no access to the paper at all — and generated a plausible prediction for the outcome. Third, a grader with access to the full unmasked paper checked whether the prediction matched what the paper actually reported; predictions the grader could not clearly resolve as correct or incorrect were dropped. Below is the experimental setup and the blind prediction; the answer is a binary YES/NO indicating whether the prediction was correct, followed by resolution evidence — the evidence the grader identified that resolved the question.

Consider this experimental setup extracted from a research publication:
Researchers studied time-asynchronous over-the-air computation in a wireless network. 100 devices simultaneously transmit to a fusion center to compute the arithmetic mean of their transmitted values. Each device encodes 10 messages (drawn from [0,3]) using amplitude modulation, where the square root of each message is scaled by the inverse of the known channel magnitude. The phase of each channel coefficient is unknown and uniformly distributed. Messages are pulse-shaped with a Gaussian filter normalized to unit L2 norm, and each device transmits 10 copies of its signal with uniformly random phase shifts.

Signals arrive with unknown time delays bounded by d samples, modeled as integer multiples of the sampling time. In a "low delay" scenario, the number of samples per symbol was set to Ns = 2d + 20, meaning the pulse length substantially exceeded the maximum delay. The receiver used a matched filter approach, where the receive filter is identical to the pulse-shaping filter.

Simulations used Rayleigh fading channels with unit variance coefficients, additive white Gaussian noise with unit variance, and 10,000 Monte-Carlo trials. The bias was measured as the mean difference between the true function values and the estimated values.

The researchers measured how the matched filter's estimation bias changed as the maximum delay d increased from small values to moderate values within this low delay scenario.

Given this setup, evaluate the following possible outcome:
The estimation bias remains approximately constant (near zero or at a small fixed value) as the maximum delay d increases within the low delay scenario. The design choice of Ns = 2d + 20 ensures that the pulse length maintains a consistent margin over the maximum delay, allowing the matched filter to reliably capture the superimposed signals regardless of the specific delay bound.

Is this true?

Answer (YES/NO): NO